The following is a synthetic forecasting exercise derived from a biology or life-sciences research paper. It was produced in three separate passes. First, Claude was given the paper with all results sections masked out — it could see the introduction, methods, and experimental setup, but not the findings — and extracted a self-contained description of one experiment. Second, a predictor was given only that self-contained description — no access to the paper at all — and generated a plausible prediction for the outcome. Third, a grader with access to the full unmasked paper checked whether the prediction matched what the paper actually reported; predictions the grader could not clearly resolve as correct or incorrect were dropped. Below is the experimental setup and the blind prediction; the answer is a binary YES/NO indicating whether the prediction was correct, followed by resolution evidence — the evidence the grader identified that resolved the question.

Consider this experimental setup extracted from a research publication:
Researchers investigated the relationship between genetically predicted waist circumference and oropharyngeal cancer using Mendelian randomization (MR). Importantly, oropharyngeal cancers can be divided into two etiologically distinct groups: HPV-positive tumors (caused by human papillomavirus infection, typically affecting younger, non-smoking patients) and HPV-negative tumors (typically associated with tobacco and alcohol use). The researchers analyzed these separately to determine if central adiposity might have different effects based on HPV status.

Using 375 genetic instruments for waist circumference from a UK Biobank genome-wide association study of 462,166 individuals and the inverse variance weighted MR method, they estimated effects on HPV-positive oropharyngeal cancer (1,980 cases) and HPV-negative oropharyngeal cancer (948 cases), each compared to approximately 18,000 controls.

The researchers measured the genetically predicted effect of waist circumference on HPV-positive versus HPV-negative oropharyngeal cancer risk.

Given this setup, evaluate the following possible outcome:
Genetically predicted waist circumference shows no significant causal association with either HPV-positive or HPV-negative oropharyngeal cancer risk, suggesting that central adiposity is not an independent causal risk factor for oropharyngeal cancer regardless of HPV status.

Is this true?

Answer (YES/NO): YES